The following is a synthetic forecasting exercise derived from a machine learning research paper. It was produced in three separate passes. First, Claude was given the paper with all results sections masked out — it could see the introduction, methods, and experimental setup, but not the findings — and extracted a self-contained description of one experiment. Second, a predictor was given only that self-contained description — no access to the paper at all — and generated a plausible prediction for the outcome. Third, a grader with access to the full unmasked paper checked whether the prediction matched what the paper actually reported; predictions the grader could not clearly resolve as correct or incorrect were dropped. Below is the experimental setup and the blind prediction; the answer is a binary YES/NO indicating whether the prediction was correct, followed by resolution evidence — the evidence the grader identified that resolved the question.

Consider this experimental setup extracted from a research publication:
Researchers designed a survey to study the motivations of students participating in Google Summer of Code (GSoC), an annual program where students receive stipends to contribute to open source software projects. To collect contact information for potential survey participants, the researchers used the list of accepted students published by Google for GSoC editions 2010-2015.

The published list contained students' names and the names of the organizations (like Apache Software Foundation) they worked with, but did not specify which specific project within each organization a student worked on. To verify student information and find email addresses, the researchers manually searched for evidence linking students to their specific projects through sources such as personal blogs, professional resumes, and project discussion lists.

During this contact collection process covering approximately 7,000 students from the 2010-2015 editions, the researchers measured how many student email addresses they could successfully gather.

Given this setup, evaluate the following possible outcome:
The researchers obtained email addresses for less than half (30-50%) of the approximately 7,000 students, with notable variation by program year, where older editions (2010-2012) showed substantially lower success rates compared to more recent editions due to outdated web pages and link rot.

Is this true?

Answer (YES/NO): NO